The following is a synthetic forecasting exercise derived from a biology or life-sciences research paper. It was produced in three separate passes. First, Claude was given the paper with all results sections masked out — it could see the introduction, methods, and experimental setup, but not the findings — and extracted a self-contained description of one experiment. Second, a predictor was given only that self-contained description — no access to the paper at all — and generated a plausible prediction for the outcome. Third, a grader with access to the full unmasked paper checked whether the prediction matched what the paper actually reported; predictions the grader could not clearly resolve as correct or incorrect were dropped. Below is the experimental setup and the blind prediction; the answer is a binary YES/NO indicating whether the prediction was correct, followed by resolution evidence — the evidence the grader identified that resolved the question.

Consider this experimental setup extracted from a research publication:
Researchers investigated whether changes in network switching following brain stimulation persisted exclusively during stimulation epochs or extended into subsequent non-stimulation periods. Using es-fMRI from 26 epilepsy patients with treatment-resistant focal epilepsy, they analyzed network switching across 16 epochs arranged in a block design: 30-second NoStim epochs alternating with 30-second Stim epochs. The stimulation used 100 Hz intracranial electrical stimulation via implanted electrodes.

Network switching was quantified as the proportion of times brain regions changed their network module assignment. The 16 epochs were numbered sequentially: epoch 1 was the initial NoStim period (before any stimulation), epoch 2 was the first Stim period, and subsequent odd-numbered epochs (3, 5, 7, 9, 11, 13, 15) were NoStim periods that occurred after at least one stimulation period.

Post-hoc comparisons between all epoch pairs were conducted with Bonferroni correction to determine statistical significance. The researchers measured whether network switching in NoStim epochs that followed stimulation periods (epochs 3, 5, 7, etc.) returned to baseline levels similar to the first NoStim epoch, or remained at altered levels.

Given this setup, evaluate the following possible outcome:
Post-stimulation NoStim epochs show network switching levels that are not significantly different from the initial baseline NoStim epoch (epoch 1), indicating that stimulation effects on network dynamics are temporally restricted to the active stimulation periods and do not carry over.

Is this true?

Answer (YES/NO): NO